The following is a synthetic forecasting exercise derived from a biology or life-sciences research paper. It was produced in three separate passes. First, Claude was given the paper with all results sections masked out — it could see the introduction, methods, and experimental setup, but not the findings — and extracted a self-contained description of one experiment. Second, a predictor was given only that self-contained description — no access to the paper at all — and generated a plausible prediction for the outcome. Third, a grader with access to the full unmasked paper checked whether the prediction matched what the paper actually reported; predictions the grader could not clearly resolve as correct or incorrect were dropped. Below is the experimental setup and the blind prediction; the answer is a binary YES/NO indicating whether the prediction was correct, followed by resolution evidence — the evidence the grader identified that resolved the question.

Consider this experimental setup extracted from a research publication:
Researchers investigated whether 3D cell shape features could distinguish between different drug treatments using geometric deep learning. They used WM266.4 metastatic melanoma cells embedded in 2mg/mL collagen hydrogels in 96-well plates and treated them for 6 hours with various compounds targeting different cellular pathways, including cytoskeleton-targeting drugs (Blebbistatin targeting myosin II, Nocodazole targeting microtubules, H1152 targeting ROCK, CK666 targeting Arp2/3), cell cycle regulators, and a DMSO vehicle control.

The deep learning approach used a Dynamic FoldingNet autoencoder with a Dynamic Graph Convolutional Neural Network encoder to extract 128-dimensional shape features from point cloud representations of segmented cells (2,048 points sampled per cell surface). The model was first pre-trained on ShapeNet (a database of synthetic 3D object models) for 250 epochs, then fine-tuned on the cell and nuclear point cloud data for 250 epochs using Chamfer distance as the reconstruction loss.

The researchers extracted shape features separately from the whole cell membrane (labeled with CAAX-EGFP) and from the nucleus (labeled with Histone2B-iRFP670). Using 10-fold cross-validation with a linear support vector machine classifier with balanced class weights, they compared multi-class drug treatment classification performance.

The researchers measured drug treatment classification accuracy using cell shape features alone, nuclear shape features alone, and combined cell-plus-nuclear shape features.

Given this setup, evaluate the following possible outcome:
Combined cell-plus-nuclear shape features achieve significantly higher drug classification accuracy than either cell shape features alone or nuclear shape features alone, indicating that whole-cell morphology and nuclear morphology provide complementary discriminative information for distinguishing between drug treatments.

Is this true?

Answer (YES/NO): YES